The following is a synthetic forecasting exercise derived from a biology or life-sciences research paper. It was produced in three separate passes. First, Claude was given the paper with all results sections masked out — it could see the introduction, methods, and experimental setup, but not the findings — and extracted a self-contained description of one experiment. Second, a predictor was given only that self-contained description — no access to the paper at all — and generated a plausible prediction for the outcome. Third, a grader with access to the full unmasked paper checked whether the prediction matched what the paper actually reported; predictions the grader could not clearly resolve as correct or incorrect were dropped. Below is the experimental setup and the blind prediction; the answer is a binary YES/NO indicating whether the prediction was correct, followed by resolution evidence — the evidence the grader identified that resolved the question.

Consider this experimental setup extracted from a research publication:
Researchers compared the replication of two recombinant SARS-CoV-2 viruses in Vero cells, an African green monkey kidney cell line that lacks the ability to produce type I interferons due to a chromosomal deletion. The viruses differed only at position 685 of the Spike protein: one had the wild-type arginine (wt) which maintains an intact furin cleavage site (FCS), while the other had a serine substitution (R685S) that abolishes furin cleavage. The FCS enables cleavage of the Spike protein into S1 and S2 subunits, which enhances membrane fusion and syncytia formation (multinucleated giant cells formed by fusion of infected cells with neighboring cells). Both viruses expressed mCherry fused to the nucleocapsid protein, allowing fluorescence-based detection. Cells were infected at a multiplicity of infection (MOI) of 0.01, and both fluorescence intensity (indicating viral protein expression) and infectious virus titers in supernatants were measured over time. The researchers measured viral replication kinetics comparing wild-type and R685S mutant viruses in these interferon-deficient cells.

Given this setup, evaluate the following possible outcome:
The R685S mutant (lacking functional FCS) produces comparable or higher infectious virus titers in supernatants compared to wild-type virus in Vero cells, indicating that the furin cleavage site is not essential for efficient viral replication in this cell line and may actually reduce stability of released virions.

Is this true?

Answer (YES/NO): YES